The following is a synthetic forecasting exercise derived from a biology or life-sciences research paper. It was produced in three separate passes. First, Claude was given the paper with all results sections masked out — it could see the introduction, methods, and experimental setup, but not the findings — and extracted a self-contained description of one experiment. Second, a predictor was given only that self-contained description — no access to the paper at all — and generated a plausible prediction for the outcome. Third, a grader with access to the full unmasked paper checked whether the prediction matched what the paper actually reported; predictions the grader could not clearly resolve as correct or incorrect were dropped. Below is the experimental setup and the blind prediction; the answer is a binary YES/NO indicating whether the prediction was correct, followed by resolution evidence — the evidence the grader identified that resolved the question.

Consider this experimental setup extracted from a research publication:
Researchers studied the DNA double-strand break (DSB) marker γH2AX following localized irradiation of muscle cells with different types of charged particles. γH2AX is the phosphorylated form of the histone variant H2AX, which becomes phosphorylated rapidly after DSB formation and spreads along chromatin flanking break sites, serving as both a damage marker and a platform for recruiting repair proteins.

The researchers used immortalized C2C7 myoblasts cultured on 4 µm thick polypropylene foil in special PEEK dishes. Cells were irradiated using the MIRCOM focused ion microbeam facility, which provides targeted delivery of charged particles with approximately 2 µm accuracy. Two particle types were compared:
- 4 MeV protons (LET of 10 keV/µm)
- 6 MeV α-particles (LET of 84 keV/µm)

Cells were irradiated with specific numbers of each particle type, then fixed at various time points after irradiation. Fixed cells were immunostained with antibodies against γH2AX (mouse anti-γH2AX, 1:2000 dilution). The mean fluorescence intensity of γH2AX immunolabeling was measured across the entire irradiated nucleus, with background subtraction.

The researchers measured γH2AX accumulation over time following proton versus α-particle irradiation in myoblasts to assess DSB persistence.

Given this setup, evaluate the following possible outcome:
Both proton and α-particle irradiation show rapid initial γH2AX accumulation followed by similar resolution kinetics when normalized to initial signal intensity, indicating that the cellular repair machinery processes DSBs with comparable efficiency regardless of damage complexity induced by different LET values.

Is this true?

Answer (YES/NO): NO